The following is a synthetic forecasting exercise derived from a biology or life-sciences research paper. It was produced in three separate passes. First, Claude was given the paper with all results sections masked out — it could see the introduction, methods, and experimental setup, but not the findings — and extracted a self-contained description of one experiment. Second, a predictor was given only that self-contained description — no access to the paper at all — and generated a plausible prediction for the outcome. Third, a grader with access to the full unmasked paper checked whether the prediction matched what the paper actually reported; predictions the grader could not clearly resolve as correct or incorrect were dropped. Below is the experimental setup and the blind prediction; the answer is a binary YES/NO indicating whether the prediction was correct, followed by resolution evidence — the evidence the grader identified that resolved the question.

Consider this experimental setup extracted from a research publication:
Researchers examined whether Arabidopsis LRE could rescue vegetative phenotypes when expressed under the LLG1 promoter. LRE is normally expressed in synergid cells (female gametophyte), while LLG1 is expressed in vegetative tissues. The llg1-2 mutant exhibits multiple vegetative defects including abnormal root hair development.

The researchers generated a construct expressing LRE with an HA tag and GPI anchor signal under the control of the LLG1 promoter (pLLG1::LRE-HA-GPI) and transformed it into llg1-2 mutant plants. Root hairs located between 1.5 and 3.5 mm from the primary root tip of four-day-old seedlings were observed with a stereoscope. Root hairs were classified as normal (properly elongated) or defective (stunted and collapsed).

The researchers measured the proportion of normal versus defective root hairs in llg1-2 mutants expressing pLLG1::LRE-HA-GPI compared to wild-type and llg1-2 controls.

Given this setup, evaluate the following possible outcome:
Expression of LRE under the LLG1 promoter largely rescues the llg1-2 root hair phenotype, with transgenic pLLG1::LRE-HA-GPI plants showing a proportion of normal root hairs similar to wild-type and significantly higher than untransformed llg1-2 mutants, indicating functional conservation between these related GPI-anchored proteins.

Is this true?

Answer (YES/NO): YES